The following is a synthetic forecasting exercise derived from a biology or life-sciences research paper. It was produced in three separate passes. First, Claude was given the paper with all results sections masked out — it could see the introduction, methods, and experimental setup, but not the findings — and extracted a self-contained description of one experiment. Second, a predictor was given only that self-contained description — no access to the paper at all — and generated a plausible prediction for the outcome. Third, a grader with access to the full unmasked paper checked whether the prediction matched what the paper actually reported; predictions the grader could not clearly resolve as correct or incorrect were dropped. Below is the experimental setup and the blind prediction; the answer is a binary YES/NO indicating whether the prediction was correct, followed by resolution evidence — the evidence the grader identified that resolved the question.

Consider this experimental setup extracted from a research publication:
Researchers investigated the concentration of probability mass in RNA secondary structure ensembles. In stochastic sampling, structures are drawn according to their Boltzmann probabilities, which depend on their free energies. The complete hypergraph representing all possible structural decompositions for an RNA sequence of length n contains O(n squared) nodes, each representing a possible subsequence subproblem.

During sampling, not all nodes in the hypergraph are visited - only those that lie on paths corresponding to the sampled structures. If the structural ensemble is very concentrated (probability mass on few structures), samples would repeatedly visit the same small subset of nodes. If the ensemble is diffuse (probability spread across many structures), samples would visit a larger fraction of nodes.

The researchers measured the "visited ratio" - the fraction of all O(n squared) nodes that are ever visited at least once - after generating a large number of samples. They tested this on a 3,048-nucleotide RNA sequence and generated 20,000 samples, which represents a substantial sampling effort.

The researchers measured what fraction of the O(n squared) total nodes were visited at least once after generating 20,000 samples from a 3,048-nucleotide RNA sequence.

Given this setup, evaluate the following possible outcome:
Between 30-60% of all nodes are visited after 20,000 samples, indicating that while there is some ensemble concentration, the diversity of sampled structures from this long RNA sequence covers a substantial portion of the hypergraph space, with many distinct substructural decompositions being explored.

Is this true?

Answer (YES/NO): NO